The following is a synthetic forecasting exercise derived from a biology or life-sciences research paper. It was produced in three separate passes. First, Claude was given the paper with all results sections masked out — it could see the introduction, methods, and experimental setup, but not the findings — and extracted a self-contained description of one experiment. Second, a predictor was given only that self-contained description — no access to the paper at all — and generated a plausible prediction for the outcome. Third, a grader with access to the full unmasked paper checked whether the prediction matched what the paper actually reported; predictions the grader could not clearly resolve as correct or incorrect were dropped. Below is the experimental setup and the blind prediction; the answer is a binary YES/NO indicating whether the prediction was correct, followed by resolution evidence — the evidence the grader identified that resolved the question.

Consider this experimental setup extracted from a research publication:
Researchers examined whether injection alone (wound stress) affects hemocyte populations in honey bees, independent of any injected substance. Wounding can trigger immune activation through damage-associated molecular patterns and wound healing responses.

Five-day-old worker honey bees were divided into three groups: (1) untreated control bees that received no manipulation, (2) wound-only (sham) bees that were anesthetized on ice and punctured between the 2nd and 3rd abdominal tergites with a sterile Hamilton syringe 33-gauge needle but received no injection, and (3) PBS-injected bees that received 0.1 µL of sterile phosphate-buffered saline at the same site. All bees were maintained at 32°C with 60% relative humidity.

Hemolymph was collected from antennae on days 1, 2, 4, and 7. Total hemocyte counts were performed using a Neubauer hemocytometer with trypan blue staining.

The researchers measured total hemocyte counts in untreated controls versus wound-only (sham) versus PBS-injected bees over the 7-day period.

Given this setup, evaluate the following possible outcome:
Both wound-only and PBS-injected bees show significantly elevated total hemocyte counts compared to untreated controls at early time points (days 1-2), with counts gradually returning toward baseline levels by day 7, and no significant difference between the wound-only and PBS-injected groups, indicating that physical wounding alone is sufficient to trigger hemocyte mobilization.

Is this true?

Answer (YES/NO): NO